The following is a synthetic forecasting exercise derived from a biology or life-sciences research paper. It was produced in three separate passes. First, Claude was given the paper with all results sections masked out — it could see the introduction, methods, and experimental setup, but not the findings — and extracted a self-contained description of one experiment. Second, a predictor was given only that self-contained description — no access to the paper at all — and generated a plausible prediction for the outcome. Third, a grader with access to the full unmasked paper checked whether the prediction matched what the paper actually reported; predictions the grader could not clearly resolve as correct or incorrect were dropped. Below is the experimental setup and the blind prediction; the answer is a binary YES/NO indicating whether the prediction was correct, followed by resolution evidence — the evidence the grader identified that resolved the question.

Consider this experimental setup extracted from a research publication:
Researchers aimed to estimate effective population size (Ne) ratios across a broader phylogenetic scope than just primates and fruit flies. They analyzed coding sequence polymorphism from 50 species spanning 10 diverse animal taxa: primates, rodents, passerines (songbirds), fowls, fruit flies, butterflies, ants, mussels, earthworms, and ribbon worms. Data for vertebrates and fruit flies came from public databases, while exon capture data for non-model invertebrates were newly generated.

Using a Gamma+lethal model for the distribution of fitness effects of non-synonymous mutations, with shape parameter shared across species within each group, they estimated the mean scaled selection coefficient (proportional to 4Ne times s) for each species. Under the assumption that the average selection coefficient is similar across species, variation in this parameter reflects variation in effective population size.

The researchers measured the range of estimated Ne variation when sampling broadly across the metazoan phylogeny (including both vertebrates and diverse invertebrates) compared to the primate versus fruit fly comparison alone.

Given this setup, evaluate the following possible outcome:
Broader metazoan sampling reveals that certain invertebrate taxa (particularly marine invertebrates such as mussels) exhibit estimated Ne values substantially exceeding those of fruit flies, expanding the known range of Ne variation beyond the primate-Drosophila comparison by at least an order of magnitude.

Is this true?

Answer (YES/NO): NO